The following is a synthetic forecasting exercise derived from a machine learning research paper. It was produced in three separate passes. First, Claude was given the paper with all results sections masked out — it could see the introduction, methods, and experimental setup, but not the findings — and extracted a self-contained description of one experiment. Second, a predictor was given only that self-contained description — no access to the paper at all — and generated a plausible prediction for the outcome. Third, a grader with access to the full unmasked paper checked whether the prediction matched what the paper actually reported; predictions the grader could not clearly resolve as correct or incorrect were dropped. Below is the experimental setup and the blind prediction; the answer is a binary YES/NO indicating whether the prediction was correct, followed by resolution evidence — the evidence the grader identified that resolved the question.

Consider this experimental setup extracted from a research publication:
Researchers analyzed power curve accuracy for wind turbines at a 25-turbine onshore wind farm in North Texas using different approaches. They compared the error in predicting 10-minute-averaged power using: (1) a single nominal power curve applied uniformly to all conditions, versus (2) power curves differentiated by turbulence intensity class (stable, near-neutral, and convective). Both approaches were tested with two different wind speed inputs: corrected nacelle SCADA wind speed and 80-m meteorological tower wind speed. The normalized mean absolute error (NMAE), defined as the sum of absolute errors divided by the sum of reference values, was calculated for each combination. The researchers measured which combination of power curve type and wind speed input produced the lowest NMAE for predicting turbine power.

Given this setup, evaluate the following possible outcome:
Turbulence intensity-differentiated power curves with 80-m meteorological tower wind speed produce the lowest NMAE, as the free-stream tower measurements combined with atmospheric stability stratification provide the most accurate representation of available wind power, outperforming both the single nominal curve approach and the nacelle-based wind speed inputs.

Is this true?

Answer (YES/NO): NO